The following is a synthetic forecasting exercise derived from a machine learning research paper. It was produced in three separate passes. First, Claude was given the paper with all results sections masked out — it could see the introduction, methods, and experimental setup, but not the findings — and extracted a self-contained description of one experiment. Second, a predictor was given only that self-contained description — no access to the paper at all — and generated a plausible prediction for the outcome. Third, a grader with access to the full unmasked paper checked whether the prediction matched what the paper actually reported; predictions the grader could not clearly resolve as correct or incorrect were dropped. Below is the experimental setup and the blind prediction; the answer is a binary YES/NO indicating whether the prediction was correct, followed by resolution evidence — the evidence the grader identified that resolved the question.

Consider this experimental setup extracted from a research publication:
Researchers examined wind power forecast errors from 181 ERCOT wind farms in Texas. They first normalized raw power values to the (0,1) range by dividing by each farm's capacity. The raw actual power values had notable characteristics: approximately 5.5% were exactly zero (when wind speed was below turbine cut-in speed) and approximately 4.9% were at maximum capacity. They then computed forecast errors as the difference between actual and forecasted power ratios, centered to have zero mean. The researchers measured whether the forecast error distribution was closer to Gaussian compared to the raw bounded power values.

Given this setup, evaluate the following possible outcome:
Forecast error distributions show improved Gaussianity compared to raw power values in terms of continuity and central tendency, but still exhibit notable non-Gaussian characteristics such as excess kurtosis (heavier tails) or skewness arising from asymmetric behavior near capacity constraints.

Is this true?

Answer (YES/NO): NO